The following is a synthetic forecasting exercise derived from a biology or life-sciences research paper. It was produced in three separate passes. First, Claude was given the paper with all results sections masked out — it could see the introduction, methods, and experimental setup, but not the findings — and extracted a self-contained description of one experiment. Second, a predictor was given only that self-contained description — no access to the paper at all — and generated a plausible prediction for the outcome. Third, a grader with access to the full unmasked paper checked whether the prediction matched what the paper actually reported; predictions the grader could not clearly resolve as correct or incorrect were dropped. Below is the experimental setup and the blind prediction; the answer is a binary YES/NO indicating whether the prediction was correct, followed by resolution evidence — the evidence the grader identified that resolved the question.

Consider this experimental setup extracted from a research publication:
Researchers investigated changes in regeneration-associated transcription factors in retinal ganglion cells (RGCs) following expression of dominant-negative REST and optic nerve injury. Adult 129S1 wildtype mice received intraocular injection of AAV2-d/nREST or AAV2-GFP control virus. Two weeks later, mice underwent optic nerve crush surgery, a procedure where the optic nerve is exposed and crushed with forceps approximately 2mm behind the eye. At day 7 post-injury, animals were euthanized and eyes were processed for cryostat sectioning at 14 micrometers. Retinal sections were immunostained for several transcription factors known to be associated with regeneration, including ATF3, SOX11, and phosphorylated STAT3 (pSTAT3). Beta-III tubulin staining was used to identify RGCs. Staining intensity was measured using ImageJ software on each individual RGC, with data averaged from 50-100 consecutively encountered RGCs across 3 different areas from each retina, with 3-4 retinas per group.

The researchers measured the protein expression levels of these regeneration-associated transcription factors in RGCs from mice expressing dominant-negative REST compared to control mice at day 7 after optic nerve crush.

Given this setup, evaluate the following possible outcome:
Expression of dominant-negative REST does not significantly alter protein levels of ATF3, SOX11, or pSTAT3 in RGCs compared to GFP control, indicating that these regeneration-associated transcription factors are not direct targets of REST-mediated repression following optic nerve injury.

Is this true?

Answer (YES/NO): NO